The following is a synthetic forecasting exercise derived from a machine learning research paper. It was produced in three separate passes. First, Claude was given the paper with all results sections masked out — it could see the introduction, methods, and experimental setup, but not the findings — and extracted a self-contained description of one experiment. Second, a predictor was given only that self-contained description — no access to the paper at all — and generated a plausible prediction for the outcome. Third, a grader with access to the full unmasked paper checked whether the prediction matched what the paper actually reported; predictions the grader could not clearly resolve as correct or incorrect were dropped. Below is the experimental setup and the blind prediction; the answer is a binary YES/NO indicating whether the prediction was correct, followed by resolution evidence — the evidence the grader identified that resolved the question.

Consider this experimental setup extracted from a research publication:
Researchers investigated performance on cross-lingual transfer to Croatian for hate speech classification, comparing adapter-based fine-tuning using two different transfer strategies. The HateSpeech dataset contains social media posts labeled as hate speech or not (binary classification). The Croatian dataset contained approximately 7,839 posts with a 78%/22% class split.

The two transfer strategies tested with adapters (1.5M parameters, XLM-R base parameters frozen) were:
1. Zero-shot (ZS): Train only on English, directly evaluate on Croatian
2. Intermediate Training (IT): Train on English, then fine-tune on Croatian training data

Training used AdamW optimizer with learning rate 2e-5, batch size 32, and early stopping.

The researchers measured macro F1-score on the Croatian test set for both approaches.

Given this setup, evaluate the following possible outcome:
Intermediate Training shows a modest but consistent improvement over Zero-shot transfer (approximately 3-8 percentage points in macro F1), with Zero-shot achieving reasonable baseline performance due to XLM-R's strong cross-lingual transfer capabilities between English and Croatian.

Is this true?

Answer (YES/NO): NO